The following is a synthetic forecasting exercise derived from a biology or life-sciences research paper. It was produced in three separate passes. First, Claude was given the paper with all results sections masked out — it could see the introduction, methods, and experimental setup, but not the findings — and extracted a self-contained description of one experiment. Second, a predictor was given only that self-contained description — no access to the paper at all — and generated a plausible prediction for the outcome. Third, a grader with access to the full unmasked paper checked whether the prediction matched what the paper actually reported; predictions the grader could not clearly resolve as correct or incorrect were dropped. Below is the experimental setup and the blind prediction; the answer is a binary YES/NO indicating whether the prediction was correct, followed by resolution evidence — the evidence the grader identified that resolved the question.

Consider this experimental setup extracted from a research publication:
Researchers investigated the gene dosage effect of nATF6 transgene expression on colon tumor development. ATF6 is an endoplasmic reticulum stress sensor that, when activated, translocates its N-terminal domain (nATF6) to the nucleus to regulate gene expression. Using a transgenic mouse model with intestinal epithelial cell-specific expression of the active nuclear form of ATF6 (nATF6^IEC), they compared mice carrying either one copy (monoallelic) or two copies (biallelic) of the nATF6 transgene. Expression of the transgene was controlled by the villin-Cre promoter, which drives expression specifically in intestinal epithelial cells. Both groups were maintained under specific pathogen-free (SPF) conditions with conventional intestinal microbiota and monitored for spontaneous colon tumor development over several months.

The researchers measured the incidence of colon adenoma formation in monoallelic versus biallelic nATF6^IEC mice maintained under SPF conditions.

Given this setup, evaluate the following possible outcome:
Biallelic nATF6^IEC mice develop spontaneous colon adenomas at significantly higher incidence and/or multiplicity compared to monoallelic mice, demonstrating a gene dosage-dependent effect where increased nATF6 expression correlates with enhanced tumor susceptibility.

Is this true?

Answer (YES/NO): YES